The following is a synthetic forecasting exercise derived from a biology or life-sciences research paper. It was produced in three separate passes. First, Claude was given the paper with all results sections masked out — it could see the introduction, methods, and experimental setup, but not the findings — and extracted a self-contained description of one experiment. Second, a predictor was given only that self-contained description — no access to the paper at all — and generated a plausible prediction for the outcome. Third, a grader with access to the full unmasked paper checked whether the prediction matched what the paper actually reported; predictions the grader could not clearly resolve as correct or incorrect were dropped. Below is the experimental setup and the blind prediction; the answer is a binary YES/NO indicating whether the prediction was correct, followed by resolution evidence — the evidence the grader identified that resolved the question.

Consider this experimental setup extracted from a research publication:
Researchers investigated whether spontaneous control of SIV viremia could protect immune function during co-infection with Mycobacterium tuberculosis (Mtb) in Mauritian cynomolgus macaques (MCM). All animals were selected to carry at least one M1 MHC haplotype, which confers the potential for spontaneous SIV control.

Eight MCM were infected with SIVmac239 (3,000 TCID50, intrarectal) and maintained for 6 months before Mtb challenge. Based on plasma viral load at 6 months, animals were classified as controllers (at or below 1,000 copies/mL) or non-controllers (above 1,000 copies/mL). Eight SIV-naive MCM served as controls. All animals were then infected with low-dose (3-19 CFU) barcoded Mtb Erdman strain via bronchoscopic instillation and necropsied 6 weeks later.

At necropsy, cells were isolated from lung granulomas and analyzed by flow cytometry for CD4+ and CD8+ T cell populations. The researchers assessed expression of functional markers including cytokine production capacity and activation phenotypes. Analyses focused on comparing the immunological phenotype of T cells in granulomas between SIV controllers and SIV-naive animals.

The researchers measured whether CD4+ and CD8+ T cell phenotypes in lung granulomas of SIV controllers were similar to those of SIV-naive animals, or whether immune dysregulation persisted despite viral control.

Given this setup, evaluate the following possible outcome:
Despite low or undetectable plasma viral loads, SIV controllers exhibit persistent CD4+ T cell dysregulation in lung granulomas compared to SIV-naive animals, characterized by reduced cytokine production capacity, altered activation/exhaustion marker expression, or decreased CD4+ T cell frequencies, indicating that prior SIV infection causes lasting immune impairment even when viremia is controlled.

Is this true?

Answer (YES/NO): YES